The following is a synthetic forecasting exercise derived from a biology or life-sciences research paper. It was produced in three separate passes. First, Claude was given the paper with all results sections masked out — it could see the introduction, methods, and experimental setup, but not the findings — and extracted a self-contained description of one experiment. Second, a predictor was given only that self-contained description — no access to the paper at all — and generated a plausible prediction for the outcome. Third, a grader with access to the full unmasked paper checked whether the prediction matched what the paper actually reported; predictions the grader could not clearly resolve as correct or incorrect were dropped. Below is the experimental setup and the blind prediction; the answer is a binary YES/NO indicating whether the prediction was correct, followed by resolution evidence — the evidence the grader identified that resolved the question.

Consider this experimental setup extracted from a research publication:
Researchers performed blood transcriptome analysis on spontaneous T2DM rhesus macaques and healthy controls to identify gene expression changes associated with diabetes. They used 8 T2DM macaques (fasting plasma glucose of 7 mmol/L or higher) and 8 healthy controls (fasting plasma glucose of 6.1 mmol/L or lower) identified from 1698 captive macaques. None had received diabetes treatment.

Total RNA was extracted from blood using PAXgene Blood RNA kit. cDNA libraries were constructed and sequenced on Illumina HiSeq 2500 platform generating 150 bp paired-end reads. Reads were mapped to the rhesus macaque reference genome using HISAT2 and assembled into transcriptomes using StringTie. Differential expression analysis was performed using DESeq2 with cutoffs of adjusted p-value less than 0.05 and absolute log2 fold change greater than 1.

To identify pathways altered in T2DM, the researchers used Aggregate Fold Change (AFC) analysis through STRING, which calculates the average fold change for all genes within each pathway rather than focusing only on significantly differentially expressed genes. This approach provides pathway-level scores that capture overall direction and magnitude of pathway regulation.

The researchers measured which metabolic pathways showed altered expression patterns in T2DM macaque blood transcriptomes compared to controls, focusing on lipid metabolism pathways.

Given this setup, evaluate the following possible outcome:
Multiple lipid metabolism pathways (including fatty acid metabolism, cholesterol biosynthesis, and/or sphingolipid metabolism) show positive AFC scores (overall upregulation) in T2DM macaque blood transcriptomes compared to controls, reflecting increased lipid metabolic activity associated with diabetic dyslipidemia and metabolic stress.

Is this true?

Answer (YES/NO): NO